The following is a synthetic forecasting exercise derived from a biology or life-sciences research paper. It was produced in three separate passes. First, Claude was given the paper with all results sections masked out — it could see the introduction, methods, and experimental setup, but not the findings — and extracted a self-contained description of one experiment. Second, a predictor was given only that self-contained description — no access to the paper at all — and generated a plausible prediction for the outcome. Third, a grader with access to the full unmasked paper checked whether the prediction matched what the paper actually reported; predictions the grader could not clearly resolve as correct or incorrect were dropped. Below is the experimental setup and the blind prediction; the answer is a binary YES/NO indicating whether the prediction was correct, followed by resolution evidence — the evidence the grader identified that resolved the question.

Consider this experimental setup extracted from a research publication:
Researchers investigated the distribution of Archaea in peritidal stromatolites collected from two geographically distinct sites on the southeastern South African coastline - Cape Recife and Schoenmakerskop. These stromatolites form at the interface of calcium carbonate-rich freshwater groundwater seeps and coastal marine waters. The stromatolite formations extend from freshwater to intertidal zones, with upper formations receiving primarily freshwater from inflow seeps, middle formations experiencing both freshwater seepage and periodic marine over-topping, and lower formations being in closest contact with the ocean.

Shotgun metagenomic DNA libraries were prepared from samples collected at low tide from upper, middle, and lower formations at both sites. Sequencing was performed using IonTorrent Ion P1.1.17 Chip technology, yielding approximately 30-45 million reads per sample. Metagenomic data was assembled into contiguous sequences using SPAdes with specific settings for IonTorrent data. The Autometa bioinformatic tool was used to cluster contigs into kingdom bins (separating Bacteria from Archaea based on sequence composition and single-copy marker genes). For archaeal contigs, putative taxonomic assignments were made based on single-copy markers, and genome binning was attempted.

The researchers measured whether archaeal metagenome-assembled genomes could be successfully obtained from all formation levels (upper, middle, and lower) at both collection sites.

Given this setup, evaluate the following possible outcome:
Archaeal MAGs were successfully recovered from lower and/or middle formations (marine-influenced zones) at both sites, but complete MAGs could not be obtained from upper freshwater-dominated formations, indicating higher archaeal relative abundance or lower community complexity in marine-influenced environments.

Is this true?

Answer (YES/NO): NO